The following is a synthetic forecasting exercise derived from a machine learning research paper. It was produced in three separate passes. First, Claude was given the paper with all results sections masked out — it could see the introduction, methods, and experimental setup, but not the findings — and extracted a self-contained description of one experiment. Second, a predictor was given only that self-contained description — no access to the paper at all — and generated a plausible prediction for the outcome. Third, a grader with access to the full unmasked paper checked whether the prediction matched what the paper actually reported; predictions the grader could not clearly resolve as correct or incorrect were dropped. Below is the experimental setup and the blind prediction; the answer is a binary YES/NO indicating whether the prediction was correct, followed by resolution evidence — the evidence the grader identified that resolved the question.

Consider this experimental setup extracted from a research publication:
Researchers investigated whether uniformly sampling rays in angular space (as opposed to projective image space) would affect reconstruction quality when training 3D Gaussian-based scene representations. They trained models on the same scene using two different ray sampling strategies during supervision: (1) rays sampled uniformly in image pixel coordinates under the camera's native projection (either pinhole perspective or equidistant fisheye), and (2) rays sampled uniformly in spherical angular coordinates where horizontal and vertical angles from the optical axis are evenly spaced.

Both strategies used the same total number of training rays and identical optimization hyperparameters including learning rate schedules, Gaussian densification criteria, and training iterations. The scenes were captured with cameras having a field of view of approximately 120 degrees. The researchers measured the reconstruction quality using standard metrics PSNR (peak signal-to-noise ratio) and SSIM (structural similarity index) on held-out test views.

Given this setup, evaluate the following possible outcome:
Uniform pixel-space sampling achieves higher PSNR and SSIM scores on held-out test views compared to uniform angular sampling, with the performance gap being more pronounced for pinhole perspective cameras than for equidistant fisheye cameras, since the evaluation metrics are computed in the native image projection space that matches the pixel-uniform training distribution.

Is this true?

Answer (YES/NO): NO